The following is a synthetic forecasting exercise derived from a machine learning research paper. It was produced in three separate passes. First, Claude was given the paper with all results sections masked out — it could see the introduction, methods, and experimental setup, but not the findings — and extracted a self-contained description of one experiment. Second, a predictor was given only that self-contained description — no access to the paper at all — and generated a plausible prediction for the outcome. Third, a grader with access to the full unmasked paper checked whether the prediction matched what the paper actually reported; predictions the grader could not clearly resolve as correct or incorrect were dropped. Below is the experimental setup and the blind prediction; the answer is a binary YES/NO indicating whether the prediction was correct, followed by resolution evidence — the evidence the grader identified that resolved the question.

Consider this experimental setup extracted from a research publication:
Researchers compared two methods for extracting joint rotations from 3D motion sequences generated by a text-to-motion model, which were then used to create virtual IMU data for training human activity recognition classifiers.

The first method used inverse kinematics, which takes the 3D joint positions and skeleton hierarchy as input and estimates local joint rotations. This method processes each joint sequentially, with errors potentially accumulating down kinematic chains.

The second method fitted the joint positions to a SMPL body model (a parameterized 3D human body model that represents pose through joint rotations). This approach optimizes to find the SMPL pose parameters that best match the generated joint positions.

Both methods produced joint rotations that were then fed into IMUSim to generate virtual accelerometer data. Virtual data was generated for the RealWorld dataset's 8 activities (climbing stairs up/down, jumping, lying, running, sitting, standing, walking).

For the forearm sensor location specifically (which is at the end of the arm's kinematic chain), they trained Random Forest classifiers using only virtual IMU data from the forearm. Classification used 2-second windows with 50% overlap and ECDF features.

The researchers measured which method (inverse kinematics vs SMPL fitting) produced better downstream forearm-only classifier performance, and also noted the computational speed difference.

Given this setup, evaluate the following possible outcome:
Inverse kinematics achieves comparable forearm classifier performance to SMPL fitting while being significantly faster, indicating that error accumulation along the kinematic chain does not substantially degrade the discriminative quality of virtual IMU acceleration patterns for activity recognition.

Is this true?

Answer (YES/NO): NO